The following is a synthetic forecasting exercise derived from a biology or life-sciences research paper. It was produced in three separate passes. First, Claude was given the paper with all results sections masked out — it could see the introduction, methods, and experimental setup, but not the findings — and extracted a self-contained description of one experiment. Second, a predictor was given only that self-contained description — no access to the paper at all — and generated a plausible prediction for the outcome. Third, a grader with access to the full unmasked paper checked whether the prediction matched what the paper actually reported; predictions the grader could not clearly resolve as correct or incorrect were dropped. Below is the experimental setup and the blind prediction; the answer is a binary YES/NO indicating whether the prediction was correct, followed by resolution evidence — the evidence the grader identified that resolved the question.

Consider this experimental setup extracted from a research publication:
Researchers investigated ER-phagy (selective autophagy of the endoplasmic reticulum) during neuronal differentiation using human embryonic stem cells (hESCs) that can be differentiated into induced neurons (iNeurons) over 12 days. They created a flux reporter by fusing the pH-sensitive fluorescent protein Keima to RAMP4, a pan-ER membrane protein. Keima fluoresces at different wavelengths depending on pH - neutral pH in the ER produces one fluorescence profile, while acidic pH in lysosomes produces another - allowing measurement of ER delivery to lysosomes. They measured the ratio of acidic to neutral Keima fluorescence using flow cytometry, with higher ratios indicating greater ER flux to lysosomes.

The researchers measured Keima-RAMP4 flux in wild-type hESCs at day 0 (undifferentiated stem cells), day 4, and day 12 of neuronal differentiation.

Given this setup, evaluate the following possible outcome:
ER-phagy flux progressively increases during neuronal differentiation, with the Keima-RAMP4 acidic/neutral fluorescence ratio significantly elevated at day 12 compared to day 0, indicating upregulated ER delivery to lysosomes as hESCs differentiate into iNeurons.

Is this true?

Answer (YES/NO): YES